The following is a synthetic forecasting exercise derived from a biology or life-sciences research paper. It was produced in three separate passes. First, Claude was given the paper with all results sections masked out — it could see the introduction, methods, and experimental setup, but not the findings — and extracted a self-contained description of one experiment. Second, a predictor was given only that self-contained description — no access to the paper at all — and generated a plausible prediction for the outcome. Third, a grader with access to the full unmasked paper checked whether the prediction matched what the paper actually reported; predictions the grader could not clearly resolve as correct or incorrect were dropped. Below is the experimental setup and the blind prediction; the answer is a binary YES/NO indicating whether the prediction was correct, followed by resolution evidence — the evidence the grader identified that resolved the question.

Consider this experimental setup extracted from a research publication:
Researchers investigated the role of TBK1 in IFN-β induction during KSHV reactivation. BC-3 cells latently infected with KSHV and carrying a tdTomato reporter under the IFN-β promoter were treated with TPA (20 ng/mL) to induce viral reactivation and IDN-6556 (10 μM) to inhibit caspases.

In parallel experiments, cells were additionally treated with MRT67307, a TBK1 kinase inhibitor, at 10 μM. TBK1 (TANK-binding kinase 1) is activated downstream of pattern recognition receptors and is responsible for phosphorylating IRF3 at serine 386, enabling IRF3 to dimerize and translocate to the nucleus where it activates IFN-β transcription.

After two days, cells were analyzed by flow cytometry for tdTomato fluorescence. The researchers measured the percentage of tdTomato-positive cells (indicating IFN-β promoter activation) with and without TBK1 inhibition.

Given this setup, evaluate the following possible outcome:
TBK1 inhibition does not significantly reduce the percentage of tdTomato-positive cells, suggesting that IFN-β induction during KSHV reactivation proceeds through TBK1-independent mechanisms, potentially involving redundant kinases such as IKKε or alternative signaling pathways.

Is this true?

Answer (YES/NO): NO